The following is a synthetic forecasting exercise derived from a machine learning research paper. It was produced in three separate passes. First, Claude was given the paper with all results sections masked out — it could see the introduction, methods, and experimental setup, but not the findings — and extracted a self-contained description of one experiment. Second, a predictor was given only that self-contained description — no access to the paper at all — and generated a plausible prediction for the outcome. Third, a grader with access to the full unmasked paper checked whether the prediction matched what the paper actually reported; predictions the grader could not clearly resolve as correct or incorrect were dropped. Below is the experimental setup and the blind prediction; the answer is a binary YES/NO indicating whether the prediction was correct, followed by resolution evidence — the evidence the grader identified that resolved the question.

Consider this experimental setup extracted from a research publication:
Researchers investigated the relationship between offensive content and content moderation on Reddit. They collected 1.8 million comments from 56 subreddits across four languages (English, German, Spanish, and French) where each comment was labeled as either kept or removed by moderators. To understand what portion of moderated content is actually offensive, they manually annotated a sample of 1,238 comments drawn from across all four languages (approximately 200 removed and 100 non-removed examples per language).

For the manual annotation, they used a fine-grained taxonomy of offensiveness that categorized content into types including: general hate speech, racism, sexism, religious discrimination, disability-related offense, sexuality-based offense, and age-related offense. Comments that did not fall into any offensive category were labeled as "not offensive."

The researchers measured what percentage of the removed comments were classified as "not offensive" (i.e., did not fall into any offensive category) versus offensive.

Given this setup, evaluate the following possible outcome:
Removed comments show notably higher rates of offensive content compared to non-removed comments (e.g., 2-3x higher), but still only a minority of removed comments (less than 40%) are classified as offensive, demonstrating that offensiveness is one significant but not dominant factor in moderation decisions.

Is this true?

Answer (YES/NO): NO